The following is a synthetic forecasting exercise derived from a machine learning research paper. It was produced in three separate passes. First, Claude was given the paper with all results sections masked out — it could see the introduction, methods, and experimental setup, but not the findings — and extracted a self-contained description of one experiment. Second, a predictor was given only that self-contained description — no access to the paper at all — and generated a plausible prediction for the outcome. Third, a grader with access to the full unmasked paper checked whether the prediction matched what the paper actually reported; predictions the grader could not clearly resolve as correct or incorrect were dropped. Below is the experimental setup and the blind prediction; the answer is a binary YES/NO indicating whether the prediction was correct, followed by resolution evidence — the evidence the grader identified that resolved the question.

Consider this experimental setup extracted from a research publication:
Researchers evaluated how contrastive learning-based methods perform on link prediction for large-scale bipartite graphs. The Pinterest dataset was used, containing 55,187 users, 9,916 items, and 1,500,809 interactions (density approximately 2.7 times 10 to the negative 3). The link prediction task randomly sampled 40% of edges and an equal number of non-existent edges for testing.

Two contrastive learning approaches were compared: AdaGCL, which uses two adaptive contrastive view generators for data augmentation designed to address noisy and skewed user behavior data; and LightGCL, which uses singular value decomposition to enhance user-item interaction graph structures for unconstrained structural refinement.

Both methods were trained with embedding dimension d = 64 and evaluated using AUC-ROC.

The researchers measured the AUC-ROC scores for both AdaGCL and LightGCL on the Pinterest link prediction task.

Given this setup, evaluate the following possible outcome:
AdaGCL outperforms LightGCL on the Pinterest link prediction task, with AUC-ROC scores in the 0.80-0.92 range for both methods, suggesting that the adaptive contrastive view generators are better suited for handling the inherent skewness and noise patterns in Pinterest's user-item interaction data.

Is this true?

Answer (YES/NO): NO